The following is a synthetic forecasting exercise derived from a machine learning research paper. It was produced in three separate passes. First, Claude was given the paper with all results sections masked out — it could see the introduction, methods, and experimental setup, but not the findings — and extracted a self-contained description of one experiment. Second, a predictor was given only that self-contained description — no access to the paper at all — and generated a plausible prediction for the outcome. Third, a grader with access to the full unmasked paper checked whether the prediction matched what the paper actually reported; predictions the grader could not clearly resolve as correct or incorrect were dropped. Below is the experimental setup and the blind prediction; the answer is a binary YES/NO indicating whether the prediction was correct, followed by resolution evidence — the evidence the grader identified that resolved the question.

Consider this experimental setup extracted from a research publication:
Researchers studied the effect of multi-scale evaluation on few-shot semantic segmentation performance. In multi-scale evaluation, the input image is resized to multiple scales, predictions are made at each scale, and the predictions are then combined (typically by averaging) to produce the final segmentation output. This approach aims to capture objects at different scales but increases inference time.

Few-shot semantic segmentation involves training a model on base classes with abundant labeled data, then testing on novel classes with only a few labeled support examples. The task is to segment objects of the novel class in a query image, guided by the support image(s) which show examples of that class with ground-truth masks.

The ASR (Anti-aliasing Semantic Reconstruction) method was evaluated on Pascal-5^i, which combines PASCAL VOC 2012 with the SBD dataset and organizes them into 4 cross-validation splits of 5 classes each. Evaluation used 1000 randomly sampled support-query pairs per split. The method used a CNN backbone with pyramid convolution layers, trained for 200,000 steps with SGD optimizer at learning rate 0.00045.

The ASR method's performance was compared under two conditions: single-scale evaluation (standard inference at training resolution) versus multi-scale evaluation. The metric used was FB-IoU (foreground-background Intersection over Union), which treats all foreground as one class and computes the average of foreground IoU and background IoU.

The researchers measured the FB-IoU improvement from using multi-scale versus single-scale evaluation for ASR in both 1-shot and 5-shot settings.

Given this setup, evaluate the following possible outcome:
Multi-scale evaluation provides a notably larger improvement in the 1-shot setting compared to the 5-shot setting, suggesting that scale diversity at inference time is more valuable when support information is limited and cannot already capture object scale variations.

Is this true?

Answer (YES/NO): NO